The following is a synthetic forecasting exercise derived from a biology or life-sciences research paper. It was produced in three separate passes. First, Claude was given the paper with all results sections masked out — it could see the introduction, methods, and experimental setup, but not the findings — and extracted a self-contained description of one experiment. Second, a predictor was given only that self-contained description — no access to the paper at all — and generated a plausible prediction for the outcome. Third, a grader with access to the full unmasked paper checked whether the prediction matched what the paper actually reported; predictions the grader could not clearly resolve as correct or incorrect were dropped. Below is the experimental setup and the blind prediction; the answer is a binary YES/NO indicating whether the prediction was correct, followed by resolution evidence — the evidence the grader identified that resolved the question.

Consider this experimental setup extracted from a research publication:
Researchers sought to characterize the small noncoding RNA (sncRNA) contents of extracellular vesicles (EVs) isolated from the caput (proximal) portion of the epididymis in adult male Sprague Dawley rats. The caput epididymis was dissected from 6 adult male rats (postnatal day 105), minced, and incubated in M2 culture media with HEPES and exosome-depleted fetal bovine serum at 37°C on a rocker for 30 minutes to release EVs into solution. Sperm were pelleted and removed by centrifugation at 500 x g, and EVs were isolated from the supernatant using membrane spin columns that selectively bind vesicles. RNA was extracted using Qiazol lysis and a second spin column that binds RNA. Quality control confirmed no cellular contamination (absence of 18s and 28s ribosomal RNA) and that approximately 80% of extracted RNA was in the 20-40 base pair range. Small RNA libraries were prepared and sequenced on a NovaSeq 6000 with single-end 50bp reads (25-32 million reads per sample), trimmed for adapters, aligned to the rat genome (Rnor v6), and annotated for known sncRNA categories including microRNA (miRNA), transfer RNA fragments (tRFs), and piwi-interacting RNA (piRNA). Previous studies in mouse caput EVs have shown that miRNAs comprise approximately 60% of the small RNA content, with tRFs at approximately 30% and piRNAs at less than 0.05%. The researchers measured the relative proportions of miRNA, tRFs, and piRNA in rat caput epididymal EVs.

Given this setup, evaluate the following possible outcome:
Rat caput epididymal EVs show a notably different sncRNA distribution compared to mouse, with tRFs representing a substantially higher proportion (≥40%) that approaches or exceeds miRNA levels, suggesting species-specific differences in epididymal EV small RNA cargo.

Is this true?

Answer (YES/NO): YES